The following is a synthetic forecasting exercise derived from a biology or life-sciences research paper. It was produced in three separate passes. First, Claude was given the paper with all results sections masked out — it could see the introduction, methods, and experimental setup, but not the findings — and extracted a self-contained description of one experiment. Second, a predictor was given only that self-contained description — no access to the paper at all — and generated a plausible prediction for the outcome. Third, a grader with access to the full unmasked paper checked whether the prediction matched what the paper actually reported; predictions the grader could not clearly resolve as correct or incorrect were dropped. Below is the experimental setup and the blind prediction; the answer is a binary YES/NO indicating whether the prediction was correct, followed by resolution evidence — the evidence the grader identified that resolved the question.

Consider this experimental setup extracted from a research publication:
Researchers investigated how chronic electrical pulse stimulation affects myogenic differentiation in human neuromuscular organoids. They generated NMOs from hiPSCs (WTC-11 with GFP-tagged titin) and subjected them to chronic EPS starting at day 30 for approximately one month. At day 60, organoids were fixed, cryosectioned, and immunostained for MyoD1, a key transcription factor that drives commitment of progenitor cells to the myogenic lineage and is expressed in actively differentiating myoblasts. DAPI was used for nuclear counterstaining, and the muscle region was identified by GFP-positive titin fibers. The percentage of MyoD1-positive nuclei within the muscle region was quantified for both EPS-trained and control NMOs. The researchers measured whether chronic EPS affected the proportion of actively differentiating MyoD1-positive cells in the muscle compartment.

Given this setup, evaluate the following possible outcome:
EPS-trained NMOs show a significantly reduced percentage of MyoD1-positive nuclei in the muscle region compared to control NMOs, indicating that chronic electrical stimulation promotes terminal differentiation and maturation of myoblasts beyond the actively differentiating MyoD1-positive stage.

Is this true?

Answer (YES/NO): YES